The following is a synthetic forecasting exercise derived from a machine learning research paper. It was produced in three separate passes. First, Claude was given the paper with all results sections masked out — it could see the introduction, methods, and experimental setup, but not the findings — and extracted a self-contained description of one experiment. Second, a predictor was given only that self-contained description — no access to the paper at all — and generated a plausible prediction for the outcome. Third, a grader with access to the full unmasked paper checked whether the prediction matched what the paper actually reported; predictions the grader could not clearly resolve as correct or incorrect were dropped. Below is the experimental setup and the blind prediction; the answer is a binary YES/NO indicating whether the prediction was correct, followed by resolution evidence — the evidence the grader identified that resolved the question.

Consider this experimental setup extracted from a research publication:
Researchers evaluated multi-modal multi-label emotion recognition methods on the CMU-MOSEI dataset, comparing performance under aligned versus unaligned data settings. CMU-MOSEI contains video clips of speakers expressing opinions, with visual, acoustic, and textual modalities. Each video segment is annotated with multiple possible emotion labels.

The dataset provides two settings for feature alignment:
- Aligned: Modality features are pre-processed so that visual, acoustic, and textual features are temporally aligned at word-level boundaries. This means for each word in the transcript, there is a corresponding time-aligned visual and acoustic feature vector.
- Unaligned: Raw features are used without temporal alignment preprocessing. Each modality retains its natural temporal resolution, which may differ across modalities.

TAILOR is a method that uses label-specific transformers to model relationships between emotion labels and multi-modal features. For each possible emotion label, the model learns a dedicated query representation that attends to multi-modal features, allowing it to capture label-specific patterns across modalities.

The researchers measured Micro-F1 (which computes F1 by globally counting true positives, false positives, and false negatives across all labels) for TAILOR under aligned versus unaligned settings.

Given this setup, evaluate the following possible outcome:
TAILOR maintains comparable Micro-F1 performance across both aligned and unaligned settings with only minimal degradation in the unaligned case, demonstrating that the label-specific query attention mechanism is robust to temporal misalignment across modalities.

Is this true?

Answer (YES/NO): NO